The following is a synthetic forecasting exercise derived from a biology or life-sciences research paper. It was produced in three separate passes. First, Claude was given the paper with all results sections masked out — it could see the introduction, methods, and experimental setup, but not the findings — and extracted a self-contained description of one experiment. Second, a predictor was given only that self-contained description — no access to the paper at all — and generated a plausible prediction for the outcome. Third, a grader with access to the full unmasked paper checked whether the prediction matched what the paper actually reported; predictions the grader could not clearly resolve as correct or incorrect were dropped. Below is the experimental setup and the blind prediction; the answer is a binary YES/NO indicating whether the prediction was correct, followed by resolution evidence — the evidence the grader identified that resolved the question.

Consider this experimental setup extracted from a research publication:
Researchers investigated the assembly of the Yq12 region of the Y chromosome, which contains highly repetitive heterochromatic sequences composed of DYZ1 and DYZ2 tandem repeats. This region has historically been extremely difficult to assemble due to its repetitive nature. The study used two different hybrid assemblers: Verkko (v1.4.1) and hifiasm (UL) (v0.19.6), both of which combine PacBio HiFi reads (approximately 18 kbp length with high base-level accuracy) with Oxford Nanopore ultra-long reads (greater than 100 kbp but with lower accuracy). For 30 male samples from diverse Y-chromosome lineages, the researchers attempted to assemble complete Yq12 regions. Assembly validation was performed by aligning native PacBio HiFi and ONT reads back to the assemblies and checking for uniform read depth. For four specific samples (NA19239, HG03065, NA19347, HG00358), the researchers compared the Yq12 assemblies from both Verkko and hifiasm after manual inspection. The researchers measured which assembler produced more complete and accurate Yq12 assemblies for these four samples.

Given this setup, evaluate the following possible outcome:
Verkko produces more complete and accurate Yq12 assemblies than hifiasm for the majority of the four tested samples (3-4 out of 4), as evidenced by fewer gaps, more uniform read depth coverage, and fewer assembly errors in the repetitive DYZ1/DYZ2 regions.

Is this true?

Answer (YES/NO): NO